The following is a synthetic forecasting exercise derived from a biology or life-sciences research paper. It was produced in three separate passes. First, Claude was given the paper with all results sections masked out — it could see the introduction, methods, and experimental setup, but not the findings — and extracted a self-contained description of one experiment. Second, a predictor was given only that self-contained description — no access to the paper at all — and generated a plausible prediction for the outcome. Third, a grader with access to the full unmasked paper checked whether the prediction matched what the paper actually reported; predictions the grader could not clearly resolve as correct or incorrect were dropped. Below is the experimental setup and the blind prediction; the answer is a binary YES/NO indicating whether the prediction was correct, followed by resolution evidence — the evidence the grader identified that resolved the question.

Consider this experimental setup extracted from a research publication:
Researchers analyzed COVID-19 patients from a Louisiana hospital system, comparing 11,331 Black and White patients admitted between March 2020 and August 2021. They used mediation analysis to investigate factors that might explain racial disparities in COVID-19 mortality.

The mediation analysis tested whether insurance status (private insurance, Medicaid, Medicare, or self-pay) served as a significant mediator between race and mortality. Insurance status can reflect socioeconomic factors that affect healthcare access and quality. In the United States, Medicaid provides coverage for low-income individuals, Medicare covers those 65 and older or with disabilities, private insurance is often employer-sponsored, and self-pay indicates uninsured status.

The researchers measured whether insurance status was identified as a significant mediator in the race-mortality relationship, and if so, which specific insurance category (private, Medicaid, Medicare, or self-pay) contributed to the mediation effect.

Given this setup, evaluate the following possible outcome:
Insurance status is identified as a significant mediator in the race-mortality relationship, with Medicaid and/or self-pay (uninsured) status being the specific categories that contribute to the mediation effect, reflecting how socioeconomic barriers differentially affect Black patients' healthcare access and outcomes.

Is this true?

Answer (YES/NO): NO